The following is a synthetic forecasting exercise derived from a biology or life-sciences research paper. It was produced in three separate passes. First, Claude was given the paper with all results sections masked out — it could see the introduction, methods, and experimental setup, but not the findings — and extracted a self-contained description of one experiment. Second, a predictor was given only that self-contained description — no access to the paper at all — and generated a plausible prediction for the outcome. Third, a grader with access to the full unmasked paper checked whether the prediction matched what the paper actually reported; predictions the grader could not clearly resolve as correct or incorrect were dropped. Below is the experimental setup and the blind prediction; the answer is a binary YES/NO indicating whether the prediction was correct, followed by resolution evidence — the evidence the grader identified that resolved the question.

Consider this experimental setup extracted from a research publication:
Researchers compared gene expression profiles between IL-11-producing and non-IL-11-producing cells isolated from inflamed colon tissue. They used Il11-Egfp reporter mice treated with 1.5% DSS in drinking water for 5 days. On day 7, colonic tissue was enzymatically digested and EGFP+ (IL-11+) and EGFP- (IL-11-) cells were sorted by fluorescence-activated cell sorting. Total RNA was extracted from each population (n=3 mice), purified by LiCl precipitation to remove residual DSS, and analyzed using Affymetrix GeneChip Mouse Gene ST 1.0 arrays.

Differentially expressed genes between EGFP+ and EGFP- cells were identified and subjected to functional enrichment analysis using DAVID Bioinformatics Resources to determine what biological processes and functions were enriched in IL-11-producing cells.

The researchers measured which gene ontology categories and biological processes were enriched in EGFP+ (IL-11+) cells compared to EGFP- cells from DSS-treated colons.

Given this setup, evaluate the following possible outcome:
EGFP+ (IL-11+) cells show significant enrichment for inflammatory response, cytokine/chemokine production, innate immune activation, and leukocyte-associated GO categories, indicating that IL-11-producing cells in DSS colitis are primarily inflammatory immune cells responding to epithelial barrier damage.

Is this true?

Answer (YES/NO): NO